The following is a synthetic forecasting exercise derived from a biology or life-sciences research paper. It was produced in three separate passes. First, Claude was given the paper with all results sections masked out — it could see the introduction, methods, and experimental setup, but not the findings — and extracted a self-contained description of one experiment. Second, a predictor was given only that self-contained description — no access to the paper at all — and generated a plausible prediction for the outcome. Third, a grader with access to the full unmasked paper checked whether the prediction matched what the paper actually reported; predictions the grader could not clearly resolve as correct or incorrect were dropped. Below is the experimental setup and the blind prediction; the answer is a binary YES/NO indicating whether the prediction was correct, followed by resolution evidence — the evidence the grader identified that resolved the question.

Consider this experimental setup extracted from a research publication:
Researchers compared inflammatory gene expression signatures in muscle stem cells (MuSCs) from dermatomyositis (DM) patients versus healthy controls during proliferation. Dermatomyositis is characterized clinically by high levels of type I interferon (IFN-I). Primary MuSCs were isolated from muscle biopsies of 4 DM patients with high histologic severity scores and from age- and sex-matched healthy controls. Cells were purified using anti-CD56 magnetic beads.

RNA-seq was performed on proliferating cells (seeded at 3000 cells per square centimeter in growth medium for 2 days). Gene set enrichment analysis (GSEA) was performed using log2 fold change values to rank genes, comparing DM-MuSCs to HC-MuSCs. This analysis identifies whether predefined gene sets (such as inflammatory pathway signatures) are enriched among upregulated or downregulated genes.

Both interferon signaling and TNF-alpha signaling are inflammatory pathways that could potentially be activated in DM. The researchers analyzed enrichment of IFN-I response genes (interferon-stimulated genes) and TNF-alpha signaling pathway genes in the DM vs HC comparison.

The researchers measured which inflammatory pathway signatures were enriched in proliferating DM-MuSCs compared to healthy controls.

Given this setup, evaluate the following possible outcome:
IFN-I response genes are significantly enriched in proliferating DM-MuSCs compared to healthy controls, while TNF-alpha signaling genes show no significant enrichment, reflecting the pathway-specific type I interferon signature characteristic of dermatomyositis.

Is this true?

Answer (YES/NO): NO